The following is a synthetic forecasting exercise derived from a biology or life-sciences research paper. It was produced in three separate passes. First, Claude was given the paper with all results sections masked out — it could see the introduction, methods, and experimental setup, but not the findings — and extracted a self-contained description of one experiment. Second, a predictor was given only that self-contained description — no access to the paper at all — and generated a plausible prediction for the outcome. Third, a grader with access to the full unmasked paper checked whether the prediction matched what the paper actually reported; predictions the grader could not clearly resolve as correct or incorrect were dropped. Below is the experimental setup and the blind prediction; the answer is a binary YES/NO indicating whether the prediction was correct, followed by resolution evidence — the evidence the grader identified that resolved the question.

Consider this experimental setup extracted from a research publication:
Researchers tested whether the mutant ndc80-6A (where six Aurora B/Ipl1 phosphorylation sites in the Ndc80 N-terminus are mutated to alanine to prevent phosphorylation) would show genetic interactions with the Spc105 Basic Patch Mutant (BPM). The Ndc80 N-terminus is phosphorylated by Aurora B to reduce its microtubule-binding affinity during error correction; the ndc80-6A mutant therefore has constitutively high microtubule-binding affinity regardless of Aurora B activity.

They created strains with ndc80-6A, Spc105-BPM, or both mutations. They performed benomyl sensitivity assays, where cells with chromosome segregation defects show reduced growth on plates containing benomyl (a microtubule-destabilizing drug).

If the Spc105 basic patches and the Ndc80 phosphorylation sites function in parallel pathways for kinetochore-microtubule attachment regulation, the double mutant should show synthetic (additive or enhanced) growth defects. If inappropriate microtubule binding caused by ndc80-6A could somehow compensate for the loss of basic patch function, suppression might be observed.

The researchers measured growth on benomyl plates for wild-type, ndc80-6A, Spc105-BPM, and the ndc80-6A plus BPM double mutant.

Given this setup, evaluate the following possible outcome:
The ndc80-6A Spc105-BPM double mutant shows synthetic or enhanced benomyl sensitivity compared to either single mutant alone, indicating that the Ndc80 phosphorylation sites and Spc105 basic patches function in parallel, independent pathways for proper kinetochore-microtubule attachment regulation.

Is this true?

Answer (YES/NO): NO